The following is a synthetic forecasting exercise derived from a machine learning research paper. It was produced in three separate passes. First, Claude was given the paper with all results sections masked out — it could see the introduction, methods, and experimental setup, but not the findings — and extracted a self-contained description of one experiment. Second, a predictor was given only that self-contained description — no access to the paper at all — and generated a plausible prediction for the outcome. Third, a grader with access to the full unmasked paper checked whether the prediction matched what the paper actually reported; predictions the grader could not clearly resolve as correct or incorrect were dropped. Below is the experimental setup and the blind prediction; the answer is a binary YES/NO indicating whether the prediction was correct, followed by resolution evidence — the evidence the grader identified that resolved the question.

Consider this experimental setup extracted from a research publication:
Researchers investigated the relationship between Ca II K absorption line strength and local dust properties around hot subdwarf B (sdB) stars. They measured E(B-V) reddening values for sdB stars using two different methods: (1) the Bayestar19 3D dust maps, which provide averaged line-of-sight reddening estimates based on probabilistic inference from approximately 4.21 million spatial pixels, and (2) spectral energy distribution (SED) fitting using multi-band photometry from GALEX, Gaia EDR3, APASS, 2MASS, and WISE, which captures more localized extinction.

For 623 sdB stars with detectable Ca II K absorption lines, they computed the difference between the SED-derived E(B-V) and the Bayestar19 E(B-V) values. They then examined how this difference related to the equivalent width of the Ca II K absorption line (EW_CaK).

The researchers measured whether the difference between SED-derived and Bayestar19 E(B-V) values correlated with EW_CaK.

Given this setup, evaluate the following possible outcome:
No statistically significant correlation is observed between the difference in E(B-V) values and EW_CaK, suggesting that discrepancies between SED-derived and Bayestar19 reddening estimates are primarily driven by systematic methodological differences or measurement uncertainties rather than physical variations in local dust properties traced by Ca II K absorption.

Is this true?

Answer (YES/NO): NO